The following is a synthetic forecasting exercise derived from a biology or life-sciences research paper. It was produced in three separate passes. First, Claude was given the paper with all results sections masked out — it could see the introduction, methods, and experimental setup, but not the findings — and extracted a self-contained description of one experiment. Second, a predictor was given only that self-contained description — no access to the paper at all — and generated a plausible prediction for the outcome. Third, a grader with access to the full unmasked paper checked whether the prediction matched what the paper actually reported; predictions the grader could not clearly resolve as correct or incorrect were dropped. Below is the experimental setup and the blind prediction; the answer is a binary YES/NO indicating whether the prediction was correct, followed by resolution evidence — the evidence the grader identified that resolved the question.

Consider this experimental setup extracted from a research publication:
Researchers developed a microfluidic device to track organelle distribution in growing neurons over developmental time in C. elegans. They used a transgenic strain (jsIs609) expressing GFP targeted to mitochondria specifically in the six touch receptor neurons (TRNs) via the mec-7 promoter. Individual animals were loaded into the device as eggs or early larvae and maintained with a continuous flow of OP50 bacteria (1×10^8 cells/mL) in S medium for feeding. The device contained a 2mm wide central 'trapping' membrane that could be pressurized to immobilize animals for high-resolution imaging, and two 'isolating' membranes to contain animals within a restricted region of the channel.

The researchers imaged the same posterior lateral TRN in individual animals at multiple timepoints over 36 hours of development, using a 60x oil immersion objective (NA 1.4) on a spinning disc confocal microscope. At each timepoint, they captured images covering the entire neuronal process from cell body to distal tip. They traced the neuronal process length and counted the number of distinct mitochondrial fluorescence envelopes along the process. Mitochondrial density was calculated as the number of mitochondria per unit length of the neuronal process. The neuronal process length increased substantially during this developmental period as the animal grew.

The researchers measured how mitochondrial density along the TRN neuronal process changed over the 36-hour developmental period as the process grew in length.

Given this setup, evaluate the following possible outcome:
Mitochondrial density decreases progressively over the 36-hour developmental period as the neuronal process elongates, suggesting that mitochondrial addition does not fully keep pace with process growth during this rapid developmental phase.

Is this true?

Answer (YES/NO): NO